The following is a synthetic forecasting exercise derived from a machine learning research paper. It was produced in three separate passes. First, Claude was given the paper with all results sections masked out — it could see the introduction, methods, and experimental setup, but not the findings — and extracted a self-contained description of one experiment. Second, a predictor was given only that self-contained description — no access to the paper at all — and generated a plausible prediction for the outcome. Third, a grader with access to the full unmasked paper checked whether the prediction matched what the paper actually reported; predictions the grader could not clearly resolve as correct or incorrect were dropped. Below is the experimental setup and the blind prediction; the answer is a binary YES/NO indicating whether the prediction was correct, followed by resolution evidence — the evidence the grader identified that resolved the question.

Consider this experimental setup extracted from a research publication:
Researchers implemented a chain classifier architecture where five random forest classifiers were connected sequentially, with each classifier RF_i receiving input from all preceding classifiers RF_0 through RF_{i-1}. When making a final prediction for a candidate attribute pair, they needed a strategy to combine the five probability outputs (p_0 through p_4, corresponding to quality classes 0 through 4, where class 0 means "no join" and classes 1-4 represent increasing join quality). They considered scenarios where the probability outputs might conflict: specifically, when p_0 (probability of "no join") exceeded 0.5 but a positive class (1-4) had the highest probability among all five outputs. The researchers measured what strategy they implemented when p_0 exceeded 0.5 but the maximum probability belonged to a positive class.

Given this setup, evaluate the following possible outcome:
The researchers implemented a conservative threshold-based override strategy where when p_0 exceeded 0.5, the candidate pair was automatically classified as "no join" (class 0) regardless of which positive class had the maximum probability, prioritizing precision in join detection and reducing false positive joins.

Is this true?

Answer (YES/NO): NO